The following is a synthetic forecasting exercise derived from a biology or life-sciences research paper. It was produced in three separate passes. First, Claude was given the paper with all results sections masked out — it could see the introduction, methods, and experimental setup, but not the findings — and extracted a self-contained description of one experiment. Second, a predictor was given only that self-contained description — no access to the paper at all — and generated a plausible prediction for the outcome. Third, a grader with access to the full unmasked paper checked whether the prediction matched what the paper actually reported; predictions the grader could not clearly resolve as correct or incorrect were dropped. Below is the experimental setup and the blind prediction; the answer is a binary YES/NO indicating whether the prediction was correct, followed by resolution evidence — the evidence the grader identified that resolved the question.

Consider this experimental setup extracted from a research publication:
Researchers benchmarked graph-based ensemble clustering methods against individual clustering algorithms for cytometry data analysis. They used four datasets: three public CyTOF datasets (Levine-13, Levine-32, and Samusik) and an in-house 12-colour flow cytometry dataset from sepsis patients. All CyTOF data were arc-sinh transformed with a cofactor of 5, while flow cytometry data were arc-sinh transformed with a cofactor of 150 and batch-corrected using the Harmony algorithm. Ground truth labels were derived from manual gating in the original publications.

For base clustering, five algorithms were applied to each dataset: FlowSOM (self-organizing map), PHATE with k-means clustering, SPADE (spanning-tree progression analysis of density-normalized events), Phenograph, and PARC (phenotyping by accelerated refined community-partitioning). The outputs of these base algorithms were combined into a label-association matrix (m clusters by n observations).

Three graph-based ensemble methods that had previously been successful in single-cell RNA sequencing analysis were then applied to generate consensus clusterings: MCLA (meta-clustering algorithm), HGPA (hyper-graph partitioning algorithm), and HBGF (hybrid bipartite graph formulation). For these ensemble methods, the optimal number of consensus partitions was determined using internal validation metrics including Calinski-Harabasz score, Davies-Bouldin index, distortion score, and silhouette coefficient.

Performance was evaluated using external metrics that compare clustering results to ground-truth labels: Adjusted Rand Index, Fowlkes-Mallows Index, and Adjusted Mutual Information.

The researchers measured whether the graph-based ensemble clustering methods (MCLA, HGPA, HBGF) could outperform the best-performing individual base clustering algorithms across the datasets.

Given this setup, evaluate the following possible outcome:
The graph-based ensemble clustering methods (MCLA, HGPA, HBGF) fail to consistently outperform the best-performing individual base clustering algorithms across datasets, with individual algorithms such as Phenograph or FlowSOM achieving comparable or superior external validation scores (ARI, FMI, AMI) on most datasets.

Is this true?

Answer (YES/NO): YES